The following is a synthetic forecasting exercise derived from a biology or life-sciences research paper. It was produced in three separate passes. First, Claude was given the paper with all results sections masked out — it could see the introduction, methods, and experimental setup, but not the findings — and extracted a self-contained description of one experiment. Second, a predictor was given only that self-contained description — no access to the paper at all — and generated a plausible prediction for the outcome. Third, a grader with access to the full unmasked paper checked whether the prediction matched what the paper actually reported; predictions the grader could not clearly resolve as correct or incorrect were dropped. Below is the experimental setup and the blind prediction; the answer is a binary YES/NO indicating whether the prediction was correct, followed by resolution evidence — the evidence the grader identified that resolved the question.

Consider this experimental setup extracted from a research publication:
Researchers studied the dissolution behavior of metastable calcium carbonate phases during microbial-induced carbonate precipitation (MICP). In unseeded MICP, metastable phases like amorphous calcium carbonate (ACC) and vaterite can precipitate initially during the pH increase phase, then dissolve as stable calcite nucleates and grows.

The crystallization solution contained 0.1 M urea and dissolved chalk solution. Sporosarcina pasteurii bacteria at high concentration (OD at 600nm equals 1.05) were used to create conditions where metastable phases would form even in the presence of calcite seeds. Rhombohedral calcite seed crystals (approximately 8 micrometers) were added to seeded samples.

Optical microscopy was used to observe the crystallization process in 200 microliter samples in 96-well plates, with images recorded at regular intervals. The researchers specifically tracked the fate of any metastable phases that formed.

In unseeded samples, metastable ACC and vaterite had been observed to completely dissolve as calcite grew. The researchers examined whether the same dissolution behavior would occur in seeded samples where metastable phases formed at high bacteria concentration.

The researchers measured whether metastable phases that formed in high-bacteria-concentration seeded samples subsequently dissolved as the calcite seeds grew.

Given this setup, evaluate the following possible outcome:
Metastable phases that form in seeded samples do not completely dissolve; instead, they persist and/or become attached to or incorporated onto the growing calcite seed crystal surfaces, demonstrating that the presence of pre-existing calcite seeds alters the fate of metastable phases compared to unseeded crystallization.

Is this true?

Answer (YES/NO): NO